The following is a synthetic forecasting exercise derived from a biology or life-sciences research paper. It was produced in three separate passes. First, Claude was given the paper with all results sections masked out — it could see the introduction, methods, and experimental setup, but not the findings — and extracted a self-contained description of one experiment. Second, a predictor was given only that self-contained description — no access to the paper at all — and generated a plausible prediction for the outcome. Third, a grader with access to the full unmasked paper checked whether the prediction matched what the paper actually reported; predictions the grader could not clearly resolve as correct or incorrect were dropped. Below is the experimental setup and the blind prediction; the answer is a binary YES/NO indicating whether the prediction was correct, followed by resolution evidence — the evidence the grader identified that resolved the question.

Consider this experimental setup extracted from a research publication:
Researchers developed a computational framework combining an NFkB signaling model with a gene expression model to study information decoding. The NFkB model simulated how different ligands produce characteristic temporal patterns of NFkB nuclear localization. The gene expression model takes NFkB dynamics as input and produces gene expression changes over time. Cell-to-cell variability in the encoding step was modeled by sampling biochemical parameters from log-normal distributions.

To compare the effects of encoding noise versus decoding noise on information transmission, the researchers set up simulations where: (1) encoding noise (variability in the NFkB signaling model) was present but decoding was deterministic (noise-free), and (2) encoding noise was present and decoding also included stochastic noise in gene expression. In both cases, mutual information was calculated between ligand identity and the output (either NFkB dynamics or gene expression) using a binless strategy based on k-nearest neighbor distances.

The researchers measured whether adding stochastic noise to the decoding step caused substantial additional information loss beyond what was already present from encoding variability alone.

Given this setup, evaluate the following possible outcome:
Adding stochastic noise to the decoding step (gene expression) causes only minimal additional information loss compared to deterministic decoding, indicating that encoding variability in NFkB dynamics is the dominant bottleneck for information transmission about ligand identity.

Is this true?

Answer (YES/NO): NO